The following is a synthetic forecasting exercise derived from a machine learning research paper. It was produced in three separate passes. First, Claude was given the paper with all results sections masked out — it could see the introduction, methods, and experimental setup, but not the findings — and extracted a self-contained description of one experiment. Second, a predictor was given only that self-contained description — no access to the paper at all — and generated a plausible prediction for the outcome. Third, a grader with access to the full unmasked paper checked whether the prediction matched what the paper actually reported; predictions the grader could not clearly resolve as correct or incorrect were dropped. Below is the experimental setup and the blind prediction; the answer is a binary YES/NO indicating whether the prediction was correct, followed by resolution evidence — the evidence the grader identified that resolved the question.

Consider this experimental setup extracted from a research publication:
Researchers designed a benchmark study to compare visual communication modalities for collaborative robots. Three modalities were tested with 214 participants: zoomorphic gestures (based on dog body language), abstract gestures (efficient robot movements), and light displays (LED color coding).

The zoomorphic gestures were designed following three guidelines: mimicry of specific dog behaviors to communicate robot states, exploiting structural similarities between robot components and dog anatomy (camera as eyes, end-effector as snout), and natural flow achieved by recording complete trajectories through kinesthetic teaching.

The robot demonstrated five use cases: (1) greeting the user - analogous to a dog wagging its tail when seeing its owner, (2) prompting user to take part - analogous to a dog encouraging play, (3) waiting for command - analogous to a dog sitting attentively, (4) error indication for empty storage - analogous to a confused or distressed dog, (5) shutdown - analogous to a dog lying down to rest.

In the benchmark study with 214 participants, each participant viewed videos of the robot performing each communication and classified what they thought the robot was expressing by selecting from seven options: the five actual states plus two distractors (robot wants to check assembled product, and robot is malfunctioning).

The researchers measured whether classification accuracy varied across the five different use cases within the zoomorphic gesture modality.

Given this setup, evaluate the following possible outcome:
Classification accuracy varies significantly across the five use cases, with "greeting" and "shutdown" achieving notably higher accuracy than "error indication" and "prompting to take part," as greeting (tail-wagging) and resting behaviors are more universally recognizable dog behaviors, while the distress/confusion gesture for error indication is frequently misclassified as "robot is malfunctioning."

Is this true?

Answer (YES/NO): NO